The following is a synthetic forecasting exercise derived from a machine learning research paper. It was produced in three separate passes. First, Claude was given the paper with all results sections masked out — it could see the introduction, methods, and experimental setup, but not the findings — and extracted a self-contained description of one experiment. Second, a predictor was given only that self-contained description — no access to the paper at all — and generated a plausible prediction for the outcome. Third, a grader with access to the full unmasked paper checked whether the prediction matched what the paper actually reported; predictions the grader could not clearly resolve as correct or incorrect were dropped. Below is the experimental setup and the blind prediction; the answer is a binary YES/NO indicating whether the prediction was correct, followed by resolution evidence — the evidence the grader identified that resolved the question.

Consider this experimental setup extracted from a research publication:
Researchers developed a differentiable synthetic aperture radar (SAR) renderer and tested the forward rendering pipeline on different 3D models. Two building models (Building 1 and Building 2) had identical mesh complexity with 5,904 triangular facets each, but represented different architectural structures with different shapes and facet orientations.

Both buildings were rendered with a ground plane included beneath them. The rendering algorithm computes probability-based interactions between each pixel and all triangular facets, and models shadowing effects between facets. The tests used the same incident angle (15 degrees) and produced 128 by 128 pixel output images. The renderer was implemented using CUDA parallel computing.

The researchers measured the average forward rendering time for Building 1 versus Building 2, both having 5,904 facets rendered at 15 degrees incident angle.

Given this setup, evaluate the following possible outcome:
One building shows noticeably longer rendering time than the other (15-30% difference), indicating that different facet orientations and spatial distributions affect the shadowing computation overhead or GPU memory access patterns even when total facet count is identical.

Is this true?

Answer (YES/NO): NO